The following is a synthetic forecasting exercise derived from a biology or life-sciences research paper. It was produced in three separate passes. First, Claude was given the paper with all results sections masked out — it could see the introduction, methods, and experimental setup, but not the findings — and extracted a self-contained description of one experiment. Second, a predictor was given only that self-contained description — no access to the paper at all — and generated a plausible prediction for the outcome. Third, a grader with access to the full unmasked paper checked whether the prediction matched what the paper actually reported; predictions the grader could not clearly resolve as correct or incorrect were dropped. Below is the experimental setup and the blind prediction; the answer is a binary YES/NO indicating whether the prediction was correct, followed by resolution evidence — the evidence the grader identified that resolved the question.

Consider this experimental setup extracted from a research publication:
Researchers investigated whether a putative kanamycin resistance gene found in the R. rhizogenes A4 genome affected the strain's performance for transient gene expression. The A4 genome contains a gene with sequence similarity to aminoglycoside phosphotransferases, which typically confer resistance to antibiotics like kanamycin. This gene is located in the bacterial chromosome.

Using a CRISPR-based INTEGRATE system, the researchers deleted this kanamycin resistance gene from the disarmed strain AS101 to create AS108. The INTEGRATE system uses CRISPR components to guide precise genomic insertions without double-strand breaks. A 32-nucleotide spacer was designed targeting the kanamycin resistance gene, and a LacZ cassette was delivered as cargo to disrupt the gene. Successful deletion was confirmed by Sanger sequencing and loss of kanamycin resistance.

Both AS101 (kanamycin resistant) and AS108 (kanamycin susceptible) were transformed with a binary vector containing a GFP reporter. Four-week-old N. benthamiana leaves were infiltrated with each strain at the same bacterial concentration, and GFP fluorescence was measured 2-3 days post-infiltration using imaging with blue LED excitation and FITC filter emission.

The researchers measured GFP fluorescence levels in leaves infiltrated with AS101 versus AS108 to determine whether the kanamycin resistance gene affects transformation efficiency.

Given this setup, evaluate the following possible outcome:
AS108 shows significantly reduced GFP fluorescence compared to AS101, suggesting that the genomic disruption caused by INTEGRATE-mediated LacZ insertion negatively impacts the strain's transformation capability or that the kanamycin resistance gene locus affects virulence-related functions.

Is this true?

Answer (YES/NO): NO